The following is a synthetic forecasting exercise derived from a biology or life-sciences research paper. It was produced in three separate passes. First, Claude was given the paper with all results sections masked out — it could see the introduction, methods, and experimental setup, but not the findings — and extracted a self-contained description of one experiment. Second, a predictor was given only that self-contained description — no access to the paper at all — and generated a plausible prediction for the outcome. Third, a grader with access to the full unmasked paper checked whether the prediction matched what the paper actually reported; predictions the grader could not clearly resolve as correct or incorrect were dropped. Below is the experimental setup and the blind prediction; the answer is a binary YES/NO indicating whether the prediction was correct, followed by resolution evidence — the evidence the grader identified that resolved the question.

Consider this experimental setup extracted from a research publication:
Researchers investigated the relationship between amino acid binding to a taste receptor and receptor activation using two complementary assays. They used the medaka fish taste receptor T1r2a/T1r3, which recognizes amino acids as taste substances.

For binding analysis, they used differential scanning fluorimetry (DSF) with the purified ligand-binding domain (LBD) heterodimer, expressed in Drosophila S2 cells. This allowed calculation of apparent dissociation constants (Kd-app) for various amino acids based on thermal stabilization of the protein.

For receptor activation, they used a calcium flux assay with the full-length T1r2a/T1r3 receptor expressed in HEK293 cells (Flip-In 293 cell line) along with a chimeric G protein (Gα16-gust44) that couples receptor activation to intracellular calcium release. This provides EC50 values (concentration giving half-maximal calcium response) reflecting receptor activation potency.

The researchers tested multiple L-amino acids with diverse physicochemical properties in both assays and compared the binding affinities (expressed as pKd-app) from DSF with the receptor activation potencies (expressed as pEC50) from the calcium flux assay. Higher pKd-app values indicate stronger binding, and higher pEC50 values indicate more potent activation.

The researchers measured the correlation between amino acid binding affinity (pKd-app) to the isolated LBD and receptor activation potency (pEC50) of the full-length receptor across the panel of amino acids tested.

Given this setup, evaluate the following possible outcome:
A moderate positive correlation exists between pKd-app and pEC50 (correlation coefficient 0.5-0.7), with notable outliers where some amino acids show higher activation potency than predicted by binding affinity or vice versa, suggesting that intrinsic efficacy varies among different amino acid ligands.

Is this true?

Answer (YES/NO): NO